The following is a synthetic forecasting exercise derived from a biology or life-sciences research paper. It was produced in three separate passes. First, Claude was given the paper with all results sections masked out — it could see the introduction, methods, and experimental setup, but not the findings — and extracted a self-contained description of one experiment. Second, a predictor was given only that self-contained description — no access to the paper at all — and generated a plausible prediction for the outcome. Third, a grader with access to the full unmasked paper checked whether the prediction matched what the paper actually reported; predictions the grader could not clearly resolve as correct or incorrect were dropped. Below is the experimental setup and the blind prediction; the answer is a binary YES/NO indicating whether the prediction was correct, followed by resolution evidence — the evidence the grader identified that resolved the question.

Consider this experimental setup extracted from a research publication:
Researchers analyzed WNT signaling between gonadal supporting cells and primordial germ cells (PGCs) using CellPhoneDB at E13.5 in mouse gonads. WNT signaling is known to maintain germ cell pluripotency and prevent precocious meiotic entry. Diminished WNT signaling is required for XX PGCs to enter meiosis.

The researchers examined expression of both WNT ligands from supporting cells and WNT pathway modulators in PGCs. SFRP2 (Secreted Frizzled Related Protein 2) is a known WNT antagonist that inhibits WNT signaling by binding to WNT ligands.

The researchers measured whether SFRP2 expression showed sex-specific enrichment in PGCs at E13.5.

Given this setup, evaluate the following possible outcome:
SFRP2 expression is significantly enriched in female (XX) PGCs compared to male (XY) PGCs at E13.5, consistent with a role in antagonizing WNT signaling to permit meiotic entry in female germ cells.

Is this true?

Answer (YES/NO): NO